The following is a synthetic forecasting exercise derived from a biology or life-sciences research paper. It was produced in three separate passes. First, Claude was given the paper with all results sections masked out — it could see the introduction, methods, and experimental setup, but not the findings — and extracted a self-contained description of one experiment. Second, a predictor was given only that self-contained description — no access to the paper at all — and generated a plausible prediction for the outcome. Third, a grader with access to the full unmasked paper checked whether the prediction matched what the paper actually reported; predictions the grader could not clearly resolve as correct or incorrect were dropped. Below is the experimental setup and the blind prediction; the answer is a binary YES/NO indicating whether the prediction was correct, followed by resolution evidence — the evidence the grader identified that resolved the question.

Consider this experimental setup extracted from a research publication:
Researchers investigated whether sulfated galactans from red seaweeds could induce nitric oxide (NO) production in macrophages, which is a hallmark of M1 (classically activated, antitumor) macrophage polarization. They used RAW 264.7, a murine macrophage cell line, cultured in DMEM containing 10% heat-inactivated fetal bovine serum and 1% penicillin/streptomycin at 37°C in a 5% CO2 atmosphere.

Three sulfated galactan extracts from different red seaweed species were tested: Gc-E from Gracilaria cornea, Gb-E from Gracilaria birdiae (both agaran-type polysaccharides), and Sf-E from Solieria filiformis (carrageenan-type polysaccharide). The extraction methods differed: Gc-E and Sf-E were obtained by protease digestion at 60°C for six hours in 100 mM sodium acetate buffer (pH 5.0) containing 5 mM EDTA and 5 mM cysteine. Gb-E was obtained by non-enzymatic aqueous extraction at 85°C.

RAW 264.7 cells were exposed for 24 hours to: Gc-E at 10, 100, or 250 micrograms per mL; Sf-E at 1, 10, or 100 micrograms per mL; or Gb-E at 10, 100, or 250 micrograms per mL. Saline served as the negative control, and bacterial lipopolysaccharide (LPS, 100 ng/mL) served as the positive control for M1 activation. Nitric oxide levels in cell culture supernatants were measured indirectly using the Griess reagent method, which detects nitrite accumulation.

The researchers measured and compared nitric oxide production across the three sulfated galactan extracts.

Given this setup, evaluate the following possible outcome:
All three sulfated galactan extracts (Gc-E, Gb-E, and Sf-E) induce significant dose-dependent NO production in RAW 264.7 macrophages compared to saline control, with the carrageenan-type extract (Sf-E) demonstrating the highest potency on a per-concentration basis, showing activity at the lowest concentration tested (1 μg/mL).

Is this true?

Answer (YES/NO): NO